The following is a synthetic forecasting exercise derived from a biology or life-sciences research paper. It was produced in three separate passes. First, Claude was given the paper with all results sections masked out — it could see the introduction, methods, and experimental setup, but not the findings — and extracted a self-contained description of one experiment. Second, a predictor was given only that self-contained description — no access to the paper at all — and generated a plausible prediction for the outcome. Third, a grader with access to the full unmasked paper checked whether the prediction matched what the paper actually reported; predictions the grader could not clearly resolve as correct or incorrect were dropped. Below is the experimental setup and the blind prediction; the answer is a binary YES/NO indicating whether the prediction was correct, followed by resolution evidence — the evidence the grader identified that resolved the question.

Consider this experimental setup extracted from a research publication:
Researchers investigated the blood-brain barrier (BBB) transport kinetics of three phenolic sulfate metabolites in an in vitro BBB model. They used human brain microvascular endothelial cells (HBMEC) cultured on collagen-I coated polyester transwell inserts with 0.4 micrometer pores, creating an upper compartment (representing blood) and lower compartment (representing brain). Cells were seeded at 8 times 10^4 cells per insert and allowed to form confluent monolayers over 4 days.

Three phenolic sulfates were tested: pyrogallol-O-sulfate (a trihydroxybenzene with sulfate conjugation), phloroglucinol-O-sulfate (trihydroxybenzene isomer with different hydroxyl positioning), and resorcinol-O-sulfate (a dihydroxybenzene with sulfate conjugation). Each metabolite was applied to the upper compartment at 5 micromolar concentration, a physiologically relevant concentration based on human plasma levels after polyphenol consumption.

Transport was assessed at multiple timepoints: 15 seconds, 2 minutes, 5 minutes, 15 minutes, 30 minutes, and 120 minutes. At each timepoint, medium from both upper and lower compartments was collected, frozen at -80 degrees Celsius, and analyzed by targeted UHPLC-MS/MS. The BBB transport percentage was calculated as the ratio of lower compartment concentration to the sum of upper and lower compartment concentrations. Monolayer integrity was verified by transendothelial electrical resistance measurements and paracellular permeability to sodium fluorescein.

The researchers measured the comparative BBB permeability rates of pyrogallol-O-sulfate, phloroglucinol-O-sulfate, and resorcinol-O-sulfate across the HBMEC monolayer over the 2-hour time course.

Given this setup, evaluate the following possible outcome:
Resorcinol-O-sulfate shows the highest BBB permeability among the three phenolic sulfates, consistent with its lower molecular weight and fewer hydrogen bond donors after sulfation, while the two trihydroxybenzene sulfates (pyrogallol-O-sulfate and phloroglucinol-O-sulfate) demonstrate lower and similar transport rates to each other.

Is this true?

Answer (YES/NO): NO